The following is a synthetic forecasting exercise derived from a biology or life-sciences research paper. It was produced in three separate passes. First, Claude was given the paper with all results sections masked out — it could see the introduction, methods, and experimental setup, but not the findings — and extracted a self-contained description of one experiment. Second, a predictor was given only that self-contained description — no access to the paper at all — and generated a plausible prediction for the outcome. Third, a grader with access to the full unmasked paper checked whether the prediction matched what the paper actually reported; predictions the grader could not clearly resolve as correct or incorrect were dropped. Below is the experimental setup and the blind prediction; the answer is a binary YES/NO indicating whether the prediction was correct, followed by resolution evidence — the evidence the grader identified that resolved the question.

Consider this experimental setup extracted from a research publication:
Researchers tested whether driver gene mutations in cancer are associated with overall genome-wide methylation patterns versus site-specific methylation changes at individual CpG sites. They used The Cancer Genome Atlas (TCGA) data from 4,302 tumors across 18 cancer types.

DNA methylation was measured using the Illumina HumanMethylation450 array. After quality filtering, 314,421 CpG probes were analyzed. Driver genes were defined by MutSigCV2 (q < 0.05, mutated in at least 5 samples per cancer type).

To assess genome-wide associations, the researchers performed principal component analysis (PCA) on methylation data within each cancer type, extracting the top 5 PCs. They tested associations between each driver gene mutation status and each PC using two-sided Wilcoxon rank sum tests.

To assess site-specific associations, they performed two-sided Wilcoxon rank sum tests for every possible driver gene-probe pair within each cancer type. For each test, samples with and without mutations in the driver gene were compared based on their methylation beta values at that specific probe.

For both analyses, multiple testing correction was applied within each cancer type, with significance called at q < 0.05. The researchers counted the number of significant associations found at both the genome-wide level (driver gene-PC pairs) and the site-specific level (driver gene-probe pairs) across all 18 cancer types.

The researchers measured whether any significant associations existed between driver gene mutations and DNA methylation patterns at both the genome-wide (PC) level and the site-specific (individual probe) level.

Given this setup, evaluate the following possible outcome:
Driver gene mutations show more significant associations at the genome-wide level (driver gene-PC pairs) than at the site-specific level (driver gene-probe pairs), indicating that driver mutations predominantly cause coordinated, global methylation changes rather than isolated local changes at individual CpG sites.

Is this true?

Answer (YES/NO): NO